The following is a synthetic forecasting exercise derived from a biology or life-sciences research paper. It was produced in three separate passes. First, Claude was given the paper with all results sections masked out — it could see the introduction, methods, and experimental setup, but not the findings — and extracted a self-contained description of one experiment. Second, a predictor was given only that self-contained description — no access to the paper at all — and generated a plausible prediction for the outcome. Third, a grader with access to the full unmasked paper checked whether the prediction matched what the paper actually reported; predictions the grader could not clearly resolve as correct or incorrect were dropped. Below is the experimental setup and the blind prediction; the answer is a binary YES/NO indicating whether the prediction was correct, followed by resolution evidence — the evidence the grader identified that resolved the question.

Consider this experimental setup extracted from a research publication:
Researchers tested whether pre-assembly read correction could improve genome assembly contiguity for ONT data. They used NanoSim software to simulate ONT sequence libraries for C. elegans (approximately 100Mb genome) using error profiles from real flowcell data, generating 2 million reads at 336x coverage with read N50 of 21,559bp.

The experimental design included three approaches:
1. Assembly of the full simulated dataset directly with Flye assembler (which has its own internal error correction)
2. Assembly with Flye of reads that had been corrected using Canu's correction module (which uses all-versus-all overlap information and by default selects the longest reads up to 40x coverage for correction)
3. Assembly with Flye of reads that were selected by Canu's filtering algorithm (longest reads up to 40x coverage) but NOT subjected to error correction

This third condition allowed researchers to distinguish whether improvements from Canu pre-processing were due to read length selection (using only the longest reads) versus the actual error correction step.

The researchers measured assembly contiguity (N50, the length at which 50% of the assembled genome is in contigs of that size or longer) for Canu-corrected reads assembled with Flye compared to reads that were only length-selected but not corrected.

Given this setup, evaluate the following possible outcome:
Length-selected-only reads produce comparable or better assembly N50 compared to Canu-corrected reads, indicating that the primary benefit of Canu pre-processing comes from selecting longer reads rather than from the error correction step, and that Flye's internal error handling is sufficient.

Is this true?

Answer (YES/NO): NO